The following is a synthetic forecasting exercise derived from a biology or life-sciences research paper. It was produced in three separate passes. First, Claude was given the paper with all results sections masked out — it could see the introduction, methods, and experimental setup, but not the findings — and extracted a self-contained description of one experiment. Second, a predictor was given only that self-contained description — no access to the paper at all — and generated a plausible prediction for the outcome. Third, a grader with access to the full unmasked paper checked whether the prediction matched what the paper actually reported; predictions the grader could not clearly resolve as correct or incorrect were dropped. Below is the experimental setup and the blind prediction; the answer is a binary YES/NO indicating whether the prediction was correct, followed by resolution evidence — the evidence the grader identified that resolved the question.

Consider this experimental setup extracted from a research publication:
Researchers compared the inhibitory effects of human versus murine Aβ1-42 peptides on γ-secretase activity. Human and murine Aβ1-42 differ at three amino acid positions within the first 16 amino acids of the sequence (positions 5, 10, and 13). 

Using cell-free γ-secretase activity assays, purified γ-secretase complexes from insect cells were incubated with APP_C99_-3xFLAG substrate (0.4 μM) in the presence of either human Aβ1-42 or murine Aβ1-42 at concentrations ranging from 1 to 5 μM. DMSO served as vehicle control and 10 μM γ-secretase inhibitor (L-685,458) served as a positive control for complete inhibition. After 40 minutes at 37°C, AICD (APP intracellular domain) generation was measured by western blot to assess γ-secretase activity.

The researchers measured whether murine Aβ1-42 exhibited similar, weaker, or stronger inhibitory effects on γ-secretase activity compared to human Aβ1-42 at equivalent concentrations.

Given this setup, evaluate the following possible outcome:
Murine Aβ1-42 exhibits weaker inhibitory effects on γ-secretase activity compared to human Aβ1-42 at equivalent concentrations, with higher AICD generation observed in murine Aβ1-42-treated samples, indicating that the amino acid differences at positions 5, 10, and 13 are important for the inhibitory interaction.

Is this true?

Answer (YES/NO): YES